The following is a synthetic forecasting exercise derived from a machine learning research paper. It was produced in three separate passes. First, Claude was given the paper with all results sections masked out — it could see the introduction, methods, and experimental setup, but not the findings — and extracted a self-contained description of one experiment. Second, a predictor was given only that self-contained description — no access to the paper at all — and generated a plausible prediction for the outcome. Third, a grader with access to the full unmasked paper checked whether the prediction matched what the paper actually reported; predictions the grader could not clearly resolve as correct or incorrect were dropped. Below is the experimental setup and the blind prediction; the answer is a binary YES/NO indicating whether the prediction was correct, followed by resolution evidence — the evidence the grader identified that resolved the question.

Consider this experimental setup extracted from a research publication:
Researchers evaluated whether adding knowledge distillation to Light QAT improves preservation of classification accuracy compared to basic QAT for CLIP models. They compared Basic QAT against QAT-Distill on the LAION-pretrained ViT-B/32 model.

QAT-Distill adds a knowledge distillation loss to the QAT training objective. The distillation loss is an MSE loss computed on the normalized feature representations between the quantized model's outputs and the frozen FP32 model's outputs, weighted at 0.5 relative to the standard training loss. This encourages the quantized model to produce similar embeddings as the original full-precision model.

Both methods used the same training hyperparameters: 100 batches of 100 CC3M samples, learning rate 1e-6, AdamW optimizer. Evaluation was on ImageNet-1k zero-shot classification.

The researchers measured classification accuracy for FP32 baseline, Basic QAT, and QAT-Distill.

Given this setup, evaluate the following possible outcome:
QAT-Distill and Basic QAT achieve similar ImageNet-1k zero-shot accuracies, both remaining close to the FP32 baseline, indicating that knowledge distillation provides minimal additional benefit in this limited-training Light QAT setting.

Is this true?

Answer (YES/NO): NO